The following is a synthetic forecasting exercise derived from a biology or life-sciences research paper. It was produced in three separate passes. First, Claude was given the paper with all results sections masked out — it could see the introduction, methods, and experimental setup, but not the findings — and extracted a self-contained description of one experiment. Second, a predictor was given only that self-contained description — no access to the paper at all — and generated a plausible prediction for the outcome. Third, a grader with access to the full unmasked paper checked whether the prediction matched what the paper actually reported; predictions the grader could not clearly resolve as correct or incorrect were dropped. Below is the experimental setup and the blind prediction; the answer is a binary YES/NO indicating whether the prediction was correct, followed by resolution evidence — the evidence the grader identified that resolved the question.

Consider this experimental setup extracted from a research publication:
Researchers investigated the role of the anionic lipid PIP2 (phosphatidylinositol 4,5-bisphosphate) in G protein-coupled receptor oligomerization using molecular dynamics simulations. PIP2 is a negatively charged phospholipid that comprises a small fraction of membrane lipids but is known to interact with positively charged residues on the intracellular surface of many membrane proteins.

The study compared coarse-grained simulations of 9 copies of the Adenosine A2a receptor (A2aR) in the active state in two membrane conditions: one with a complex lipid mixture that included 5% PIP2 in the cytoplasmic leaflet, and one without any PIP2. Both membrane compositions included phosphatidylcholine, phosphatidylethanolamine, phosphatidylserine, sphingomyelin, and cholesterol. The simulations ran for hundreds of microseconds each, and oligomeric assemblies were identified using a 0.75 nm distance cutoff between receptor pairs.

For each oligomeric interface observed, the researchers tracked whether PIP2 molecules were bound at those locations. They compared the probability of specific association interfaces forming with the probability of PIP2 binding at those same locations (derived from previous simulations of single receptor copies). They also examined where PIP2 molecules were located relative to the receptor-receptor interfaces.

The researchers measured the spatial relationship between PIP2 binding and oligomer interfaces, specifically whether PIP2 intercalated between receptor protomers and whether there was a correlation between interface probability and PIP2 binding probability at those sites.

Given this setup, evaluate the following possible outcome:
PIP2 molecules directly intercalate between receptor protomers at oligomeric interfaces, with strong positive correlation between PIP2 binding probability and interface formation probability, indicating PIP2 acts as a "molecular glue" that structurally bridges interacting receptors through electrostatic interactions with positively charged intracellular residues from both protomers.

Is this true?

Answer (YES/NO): YES